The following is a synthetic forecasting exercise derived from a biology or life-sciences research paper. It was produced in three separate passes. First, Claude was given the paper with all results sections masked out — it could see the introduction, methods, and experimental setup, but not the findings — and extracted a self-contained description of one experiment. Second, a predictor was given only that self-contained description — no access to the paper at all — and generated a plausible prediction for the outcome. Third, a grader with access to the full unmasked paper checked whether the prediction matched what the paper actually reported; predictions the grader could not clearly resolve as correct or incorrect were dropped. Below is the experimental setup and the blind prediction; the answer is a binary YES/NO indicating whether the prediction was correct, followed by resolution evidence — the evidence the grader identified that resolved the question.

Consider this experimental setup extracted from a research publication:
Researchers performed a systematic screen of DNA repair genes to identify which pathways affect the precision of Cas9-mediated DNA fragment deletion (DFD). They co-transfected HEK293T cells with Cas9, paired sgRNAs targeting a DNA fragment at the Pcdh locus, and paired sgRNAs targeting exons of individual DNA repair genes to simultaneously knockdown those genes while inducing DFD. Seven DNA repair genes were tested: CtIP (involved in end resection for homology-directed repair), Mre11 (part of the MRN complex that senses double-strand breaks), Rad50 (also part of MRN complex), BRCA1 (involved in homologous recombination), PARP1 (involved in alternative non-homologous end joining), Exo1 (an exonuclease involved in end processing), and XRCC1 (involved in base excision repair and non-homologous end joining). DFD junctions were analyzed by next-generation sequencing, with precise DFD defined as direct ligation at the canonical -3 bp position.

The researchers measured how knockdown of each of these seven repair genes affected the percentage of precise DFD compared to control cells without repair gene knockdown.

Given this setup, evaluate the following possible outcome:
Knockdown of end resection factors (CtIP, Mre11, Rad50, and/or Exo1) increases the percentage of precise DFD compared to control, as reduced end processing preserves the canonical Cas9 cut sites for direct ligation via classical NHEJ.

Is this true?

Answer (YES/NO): NO